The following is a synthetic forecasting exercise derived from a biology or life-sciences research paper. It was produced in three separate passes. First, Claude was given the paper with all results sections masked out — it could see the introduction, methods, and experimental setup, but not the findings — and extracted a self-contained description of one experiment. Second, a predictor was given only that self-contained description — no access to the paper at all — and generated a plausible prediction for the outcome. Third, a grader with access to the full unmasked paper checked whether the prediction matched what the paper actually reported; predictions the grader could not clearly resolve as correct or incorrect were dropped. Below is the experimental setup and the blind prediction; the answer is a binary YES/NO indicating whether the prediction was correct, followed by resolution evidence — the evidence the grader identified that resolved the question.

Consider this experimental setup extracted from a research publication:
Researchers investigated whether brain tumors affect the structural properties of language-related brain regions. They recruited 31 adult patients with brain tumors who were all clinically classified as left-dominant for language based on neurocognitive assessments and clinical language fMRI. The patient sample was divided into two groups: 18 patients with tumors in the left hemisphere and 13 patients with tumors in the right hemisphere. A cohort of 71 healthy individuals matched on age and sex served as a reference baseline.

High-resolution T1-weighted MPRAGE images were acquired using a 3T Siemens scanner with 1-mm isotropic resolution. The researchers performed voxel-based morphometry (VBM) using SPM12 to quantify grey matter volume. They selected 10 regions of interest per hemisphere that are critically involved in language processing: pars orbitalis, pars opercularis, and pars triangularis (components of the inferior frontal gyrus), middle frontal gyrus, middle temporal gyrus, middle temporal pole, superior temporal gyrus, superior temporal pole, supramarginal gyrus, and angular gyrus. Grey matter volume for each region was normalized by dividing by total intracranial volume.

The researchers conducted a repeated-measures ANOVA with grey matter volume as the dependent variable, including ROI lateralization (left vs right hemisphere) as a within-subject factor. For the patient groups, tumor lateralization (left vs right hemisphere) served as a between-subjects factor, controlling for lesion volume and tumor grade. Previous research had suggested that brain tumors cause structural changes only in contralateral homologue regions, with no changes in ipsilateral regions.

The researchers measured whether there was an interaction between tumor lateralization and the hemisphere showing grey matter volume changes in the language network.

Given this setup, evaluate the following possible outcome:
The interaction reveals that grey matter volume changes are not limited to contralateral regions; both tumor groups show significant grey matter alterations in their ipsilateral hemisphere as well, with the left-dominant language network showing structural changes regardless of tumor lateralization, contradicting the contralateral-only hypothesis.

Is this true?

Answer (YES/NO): YES